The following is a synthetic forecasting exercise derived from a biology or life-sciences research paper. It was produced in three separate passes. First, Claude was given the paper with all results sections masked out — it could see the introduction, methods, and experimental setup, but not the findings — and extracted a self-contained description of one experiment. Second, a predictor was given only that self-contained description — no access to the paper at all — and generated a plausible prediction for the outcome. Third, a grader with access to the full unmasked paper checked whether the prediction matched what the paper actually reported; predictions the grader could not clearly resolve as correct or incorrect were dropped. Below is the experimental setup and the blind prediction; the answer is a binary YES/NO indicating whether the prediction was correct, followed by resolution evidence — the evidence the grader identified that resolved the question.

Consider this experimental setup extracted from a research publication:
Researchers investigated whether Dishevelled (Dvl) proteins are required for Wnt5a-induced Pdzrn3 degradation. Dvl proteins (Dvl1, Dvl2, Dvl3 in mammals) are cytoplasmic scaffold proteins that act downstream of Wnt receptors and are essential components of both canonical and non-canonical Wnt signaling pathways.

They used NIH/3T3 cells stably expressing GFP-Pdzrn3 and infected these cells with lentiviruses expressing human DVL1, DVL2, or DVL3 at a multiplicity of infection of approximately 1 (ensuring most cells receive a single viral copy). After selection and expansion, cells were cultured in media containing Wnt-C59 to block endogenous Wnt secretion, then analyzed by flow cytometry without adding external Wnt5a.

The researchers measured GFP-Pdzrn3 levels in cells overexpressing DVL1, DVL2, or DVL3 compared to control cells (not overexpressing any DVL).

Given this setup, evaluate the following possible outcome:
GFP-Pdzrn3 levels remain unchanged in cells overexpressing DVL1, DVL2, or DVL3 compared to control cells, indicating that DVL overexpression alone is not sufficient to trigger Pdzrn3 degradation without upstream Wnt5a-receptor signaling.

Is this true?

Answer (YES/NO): NO